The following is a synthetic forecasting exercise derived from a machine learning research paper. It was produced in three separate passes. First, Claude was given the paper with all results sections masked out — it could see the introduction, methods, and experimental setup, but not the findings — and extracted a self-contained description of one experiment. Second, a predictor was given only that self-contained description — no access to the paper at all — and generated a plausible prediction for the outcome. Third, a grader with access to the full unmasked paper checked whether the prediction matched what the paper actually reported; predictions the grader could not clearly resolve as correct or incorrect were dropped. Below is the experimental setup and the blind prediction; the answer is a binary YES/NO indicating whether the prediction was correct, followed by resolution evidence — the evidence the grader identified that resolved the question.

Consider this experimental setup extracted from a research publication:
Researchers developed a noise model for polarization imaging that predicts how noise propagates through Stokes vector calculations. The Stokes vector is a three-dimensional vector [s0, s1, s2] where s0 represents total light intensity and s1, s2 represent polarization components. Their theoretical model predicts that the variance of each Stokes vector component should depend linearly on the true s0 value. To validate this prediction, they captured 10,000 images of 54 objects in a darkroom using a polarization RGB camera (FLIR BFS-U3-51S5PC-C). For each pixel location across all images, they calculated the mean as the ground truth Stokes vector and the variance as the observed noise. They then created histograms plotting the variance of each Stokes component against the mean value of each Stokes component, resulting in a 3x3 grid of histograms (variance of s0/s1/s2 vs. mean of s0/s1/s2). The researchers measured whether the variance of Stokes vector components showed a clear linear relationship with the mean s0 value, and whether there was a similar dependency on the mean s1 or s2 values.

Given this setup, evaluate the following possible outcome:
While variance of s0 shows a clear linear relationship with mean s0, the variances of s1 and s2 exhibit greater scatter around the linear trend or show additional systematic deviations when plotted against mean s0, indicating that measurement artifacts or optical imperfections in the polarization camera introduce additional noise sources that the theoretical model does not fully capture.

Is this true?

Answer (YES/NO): NO